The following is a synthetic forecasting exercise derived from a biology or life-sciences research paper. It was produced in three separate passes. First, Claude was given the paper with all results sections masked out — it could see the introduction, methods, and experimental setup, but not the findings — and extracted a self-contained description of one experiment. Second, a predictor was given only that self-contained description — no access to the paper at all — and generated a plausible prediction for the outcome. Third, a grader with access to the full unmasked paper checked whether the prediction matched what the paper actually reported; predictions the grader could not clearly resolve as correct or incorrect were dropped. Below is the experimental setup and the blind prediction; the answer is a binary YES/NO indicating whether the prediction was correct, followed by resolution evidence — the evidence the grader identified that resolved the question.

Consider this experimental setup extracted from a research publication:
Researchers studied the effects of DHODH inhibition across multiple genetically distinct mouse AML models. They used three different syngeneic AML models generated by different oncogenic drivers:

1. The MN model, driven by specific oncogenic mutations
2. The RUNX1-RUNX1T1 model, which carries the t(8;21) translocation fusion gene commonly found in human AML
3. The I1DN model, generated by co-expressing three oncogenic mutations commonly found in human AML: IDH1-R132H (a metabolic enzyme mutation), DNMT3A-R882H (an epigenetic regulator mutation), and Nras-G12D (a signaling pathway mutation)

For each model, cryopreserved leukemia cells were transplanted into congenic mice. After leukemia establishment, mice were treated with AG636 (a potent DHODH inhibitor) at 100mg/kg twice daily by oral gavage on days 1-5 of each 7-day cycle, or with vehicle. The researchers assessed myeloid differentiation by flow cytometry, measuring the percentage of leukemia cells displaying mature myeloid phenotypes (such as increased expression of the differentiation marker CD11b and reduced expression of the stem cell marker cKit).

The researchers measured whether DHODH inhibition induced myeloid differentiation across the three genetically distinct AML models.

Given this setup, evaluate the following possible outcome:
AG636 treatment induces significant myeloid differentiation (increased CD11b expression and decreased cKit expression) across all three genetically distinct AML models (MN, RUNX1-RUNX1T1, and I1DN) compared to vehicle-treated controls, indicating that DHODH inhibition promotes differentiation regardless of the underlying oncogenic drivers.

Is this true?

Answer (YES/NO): NO